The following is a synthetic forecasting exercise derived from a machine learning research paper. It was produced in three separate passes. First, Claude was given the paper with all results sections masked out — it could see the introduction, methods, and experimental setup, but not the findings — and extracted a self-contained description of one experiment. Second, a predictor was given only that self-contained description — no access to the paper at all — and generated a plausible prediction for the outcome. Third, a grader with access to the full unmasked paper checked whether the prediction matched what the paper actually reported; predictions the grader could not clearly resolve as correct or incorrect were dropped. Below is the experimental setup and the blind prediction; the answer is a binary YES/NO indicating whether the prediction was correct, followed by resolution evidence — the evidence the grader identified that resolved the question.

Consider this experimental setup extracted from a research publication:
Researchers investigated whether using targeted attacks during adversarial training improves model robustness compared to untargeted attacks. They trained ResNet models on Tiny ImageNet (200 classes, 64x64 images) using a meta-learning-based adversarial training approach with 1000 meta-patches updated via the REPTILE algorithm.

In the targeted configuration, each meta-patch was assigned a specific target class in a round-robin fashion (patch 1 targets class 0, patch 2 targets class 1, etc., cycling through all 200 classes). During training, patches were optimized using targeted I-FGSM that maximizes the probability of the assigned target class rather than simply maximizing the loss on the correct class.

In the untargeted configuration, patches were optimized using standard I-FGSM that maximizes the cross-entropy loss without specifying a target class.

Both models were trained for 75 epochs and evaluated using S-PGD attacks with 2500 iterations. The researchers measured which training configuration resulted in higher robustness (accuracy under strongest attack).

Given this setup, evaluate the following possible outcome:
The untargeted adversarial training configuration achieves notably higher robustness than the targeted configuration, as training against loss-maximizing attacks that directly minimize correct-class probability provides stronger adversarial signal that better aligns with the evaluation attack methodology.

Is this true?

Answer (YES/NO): NO